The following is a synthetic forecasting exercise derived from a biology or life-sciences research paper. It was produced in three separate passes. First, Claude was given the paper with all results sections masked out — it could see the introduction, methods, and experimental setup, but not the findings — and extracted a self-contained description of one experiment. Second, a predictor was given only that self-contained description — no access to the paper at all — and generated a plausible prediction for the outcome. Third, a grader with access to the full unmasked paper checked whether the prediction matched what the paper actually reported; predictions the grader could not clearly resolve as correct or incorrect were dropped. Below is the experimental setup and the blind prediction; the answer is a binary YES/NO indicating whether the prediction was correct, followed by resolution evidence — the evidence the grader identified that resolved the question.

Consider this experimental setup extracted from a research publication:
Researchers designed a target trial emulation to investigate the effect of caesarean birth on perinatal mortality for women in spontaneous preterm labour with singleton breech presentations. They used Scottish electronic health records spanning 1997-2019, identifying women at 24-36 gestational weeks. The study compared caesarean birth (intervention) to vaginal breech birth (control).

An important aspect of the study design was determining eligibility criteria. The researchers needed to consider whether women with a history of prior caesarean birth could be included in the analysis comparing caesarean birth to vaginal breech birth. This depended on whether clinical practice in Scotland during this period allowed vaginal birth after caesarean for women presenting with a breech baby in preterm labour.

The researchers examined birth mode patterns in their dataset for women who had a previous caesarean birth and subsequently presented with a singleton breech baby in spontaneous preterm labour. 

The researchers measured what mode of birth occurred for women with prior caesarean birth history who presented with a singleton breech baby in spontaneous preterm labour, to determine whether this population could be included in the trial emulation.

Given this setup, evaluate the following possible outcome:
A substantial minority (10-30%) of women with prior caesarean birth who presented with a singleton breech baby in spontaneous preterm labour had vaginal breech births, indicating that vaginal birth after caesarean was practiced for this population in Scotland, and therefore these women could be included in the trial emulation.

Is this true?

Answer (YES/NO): NO